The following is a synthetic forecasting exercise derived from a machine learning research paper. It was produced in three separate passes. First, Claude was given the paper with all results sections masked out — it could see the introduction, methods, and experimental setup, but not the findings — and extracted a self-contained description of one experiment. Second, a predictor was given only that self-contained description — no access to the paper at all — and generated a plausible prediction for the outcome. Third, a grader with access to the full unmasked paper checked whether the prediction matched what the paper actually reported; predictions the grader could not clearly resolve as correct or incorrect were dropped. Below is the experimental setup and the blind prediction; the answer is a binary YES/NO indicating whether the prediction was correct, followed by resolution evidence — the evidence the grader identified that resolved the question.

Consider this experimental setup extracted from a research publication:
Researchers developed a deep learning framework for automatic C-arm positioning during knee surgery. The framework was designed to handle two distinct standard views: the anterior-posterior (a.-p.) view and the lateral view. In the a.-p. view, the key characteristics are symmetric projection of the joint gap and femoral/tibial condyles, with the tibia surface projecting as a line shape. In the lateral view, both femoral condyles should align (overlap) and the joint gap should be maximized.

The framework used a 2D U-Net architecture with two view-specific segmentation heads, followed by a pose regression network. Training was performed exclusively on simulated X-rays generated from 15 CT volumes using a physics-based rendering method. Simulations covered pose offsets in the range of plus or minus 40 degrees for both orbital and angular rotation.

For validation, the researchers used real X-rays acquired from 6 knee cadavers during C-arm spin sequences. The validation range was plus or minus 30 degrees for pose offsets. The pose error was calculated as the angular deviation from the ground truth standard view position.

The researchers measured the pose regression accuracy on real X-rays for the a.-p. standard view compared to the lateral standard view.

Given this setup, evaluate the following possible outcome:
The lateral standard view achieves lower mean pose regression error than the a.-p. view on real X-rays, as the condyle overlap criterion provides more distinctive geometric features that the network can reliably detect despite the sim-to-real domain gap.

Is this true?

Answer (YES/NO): NO